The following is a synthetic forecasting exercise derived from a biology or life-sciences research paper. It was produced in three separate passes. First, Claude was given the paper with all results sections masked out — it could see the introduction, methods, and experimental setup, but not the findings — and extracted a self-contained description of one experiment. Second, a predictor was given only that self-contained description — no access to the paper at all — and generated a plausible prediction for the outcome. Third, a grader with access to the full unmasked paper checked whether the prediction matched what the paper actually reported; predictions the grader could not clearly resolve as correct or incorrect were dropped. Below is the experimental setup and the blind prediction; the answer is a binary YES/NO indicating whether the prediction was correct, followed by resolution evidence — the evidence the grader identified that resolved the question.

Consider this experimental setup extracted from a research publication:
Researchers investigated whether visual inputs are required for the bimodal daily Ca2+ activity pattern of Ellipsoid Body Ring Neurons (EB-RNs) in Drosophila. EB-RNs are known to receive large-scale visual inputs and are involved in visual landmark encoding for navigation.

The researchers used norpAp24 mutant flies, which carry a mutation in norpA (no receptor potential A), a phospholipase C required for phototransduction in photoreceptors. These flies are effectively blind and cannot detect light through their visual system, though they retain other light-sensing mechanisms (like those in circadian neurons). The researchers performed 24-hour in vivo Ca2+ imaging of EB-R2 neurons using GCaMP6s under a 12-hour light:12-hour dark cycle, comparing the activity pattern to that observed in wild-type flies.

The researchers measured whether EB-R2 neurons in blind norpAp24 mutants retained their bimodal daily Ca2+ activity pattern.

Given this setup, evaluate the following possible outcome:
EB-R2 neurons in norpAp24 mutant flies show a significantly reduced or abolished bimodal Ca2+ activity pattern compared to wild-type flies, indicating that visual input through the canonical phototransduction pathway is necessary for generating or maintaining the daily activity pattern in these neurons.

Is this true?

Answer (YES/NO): NO